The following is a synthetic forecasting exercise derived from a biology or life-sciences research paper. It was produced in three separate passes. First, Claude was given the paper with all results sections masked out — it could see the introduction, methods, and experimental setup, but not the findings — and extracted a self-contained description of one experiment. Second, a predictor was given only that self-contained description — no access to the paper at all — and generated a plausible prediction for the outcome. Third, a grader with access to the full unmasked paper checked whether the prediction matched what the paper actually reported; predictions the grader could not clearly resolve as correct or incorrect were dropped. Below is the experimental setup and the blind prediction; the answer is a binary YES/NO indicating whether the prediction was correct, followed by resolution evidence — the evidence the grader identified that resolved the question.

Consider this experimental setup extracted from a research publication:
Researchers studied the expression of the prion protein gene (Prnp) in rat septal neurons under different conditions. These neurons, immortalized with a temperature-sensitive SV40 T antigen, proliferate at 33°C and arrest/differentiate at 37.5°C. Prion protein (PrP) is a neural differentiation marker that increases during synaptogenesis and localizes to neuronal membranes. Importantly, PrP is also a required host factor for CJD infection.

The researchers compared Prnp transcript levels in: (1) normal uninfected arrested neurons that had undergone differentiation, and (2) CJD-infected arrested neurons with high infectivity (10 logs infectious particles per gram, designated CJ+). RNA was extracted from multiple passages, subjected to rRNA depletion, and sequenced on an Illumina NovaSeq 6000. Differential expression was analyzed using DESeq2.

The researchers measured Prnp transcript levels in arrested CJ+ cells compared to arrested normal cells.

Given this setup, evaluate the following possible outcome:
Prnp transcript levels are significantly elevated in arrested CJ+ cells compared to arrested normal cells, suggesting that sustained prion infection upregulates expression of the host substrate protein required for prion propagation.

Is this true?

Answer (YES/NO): NO